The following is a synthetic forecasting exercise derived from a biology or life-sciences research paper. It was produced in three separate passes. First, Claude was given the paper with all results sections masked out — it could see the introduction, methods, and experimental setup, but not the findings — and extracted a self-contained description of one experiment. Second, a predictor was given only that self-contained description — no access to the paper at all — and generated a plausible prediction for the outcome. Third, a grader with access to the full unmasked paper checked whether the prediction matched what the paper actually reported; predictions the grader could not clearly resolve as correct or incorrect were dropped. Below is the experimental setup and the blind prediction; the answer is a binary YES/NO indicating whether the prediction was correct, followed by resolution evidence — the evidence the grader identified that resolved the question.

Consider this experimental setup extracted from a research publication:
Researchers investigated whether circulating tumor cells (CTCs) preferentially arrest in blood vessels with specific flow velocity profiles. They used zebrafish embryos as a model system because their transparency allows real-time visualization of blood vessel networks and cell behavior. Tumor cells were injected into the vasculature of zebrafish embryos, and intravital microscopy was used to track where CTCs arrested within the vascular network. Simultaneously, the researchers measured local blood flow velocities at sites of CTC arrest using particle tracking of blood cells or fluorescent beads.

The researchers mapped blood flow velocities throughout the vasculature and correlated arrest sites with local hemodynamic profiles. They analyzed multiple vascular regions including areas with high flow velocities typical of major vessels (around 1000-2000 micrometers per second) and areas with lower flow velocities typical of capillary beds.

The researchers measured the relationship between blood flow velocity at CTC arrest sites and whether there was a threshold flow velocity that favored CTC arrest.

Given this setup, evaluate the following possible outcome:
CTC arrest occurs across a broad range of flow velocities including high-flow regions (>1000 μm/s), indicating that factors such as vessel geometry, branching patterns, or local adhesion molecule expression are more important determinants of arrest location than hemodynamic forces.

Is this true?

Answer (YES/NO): NO